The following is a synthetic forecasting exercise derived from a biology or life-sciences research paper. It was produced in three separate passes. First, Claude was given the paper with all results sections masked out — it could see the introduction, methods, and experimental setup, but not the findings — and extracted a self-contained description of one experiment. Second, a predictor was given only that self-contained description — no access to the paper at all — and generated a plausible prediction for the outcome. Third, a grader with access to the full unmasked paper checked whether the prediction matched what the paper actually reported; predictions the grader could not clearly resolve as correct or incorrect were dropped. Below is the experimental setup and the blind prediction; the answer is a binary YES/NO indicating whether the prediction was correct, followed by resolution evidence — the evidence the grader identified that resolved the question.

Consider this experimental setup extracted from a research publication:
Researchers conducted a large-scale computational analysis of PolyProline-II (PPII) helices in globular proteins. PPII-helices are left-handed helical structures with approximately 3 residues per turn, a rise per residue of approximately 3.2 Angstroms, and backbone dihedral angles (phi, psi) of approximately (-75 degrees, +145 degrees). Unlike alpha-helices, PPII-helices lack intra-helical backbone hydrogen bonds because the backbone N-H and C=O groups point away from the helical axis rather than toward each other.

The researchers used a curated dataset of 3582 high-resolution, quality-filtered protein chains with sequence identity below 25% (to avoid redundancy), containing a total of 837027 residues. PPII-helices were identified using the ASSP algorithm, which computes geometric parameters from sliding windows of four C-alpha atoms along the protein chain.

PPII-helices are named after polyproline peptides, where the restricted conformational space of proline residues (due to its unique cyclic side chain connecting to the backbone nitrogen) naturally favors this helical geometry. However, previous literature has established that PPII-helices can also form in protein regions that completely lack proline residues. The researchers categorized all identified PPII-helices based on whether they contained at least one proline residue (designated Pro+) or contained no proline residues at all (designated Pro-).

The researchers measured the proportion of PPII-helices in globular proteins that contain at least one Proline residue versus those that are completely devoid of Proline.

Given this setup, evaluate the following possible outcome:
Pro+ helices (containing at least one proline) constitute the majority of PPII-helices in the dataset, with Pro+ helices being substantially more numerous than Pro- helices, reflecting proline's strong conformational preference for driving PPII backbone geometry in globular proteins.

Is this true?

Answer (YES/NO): YES